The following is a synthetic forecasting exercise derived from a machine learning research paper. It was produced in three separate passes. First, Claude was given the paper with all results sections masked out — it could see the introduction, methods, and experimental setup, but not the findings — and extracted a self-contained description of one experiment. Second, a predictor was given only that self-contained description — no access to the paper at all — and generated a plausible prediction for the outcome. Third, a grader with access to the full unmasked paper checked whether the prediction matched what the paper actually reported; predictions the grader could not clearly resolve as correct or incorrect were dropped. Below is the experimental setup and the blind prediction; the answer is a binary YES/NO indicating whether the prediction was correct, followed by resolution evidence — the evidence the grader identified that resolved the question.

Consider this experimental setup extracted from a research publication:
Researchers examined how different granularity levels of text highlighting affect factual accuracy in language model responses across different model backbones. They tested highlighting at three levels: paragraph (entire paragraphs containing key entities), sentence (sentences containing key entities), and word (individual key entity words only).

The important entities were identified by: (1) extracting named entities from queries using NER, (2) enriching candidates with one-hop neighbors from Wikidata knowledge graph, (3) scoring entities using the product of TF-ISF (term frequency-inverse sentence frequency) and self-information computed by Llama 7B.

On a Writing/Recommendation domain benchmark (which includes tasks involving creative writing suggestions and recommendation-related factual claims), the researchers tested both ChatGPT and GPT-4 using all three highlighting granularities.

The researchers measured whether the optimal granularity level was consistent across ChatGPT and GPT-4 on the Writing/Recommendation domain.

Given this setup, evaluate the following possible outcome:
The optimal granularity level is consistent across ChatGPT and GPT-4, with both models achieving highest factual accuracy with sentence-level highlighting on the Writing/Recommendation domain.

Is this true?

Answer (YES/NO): NO